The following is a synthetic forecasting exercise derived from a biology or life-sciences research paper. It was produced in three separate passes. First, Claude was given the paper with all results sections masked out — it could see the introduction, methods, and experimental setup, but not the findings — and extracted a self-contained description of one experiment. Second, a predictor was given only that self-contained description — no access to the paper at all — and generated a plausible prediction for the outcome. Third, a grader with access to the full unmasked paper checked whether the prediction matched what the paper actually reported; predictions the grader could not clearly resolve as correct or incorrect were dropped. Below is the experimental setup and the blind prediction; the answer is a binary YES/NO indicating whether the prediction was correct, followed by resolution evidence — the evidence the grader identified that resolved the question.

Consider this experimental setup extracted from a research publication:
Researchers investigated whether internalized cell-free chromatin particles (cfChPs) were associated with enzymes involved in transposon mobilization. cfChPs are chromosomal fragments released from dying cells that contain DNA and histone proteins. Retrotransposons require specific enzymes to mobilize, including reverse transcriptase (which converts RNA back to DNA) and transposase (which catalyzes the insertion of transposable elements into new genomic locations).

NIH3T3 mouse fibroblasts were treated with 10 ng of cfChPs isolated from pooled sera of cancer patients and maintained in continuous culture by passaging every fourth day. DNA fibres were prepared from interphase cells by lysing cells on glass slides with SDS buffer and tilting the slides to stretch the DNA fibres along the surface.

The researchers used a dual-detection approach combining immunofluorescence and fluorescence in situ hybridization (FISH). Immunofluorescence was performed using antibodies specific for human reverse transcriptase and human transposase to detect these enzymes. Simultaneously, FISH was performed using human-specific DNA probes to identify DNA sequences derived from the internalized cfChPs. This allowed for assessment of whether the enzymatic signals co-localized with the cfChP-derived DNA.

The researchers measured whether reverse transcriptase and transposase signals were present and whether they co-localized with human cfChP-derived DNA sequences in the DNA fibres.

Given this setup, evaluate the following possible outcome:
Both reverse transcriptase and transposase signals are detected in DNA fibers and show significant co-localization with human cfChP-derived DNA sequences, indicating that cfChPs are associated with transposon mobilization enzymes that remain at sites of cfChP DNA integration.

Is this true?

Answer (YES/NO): YES